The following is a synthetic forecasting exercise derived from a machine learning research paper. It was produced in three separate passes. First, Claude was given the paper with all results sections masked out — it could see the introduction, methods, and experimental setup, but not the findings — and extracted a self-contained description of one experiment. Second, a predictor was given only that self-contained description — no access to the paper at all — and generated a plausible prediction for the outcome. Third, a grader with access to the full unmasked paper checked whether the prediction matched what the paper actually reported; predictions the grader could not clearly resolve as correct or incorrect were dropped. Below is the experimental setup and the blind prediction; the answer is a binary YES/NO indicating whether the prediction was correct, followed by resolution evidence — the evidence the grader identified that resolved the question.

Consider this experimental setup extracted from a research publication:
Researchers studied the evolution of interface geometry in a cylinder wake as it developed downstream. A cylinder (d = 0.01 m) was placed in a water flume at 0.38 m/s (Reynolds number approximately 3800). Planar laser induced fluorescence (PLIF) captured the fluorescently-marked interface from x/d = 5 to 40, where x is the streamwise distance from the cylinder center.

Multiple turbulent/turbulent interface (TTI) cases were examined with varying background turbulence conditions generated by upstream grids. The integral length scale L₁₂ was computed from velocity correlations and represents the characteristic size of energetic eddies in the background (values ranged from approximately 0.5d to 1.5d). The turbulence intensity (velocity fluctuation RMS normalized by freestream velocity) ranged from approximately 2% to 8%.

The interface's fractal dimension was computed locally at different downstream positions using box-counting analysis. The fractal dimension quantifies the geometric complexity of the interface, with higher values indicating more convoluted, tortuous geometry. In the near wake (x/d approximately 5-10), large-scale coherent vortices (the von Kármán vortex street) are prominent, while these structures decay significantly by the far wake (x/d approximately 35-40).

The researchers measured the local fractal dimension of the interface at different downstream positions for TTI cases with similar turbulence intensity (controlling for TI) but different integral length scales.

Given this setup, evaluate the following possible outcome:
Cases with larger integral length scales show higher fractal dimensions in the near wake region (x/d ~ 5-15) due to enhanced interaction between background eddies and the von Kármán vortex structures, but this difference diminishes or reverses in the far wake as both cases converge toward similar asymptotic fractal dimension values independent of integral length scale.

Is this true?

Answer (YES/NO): NO